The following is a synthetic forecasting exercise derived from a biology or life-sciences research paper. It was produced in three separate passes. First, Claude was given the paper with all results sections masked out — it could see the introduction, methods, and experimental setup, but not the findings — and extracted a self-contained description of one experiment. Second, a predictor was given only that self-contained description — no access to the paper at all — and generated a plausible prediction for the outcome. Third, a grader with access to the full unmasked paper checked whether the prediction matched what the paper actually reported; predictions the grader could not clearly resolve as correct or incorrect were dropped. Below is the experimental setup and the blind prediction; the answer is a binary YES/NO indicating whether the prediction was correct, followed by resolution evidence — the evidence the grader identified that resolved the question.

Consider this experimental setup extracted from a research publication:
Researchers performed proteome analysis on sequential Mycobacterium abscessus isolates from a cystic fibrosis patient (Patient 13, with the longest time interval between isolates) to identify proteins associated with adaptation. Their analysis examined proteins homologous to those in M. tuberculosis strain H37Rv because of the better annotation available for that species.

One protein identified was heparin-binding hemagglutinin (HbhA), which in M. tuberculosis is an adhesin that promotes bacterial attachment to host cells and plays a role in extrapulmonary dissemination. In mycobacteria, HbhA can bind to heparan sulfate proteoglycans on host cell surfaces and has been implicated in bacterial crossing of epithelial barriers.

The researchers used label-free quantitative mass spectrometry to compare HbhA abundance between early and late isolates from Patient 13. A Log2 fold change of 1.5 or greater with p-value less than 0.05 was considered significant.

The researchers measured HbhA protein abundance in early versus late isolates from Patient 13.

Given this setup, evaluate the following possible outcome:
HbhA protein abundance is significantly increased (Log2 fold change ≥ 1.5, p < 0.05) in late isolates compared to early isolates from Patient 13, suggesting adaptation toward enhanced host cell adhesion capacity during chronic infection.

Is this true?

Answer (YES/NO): YES